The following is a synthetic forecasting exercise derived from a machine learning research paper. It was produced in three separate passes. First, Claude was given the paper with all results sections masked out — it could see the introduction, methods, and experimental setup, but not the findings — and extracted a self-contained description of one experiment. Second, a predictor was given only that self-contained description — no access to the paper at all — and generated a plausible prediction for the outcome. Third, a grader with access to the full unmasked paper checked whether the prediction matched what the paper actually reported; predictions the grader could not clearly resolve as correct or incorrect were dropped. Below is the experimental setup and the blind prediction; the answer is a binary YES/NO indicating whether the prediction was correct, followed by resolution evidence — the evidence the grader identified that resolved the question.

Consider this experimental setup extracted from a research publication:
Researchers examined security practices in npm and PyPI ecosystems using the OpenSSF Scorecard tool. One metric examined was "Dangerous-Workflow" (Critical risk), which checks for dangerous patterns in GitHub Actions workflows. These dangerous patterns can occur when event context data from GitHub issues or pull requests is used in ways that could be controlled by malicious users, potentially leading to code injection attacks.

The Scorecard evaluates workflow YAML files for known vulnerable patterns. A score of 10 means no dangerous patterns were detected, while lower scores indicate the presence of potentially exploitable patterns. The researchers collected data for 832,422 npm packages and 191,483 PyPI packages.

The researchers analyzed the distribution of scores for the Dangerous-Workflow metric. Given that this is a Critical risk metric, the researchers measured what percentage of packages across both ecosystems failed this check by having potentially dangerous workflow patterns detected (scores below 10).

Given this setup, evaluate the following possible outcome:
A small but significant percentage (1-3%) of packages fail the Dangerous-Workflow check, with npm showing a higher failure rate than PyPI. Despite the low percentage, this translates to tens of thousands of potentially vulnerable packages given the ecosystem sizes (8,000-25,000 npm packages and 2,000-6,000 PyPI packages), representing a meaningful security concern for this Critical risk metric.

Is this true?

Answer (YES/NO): NO